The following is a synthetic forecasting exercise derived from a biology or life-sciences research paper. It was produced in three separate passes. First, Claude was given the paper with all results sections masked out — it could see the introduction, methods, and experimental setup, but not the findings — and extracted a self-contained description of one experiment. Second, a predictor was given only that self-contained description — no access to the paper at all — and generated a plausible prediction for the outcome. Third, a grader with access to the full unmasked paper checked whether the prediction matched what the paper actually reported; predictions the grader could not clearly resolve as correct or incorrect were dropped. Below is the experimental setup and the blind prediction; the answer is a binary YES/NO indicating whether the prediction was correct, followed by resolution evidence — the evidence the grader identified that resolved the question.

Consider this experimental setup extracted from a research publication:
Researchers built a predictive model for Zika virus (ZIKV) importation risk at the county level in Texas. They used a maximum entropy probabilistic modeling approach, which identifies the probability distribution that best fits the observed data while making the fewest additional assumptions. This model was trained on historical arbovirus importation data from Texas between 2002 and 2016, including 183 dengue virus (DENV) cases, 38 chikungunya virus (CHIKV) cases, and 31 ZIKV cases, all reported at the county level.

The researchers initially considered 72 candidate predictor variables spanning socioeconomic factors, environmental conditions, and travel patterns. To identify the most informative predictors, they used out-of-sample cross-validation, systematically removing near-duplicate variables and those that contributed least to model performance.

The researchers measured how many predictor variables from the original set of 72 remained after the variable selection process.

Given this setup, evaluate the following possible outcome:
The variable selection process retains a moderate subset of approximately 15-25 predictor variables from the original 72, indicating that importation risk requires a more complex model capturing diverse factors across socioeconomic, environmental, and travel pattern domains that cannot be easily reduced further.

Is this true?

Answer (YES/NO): NO